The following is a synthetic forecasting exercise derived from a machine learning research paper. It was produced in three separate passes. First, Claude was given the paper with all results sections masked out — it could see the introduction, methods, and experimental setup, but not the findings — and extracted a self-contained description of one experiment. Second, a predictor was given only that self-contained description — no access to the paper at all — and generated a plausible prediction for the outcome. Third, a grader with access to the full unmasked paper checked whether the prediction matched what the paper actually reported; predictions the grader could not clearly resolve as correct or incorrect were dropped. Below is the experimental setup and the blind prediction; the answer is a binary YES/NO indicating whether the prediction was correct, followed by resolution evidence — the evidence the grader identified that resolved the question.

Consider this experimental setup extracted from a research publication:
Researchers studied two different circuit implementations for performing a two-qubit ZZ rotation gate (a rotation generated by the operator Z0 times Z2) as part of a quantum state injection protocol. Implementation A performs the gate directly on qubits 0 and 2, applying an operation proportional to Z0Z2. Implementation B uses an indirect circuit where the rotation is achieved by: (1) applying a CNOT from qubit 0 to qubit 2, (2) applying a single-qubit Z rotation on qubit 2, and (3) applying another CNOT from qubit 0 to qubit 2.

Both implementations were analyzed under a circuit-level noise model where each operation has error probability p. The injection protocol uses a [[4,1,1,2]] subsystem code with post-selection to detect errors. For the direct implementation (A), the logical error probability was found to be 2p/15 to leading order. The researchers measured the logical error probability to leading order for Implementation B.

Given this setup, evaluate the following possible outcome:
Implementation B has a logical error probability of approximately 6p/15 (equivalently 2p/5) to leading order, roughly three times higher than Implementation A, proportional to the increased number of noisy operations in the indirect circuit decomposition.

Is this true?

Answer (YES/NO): NO